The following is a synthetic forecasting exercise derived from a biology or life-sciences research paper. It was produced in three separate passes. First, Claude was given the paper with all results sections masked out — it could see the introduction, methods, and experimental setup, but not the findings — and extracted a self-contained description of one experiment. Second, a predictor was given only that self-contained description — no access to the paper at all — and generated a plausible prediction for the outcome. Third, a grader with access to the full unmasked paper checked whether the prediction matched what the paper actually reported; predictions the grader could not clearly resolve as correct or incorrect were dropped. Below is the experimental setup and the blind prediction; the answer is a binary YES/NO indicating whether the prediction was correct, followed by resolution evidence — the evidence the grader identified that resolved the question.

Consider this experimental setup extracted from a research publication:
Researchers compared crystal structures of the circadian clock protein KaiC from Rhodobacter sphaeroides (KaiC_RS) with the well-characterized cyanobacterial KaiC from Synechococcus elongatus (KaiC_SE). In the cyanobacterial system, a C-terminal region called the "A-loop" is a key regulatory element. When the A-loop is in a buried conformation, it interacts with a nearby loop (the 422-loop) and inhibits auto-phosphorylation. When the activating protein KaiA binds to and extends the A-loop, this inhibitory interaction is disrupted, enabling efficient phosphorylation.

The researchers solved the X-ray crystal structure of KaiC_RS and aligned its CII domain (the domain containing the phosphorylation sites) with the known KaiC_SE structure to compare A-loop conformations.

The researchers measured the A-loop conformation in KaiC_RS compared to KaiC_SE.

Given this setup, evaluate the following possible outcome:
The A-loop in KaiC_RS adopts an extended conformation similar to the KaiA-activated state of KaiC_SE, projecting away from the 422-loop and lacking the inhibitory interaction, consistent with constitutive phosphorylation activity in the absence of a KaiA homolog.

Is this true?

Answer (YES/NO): YES